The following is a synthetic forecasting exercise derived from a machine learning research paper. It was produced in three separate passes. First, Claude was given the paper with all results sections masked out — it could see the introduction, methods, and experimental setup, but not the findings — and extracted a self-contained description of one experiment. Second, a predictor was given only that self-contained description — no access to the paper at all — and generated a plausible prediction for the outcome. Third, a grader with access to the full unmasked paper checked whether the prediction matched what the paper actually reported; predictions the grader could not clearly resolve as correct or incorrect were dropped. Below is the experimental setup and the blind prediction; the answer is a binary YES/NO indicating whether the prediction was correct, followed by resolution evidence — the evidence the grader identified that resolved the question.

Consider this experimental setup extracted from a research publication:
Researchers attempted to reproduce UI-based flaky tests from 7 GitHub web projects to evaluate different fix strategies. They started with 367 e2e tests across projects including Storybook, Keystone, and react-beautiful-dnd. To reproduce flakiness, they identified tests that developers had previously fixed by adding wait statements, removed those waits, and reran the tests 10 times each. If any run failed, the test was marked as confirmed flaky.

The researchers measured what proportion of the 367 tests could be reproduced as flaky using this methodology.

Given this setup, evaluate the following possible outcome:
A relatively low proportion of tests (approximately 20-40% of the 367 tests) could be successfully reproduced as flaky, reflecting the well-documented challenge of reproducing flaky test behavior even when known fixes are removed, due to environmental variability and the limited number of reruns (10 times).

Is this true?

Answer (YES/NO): YES